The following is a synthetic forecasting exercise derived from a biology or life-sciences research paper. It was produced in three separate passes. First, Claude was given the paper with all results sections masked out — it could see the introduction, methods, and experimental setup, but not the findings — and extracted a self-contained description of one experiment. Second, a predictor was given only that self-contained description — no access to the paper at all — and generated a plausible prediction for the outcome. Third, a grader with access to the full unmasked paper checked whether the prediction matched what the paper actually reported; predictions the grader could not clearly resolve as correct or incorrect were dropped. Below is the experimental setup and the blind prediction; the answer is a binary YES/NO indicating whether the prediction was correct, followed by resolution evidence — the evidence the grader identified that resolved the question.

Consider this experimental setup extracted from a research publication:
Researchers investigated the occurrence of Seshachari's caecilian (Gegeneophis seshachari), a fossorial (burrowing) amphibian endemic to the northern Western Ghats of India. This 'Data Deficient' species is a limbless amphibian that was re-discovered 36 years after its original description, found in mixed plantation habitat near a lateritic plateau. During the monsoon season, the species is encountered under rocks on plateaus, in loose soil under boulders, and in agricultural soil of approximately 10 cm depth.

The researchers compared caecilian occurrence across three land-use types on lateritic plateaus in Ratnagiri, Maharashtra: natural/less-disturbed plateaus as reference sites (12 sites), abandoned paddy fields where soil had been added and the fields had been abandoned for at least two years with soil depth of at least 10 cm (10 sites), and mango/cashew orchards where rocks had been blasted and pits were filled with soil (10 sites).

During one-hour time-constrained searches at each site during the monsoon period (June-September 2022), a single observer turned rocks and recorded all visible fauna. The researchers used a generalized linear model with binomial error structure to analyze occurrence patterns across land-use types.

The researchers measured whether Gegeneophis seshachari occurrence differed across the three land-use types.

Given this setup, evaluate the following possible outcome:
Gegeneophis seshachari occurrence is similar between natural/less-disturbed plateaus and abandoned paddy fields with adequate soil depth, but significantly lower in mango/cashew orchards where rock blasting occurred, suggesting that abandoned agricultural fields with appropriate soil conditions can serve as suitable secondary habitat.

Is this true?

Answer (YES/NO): NO